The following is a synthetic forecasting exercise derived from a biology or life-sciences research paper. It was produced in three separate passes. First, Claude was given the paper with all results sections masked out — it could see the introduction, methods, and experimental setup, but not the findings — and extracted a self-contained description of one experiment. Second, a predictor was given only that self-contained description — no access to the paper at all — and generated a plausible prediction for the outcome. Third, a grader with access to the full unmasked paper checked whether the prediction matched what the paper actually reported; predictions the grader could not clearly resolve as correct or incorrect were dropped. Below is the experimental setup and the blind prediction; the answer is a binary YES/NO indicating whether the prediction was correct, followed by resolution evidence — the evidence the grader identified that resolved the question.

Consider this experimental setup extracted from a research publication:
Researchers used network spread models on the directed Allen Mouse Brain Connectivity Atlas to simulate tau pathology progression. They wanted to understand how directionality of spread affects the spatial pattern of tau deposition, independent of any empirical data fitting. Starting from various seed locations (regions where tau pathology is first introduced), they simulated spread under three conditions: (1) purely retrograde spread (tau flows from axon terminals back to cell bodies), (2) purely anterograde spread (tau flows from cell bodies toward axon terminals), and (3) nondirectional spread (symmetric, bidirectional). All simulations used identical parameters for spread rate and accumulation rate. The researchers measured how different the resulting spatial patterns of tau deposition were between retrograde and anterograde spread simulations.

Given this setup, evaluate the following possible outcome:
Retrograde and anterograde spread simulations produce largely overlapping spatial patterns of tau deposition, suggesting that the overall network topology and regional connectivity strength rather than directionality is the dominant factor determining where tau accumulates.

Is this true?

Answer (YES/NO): NO